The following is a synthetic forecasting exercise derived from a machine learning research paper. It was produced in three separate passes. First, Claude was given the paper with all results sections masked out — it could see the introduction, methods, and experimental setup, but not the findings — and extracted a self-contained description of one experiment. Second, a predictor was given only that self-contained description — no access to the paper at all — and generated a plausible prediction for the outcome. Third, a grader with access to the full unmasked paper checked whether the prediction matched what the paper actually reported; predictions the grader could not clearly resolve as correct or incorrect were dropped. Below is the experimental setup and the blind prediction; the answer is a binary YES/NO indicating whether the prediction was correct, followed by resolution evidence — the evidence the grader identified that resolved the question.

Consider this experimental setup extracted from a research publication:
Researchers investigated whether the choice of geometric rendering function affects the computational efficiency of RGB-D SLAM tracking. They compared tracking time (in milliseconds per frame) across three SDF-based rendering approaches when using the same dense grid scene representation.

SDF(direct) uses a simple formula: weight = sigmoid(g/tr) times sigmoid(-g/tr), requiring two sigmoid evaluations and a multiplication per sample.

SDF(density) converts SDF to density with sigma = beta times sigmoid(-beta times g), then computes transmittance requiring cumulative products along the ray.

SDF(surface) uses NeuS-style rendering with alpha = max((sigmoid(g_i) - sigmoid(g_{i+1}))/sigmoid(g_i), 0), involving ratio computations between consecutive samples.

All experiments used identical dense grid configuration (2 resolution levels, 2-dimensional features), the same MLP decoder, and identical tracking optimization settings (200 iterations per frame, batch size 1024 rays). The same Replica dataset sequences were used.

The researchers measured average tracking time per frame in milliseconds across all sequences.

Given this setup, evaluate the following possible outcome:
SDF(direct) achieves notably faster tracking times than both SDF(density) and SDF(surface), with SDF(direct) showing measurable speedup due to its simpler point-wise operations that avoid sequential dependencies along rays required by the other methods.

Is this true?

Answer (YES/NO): NO